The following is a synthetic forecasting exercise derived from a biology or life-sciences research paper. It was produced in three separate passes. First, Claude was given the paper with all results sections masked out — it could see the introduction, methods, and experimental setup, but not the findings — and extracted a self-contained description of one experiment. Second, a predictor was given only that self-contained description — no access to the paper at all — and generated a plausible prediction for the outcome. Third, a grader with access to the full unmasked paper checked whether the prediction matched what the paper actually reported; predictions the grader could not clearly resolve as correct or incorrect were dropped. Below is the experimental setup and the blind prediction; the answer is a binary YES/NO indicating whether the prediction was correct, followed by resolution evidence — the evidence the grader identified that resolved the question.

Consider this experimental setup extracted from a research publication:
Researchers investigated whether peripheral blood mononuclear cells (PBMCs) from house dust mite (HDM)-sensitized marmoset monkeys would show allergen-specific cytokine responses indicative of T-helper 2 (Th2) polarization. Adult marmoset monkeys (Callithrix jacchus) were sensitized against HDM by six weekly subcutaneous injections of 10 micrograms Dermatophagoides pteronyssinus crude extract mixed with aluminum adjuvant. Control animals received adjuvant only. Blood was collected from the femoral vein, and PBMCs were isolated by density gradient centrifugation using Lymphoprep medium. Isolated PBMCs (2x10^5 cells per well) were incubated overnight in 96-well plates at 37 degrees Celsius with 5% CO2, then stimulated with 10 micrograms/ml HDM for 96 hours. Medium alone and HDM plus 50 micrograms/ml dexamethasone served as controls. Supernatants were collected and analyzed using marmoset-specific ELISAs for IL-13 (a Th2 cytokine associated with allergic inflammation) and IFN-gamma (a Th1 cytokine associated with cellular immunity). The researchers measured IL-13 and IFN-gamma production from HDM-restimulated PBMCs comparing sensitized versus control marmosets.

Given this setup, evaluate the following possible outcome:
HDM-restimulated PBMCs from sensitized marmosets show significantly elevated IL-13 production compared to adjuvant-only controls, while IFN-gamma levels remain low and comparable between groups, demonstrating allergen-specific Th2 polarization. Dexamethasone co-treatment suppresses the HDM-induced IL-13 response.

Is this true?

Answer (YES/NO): NO